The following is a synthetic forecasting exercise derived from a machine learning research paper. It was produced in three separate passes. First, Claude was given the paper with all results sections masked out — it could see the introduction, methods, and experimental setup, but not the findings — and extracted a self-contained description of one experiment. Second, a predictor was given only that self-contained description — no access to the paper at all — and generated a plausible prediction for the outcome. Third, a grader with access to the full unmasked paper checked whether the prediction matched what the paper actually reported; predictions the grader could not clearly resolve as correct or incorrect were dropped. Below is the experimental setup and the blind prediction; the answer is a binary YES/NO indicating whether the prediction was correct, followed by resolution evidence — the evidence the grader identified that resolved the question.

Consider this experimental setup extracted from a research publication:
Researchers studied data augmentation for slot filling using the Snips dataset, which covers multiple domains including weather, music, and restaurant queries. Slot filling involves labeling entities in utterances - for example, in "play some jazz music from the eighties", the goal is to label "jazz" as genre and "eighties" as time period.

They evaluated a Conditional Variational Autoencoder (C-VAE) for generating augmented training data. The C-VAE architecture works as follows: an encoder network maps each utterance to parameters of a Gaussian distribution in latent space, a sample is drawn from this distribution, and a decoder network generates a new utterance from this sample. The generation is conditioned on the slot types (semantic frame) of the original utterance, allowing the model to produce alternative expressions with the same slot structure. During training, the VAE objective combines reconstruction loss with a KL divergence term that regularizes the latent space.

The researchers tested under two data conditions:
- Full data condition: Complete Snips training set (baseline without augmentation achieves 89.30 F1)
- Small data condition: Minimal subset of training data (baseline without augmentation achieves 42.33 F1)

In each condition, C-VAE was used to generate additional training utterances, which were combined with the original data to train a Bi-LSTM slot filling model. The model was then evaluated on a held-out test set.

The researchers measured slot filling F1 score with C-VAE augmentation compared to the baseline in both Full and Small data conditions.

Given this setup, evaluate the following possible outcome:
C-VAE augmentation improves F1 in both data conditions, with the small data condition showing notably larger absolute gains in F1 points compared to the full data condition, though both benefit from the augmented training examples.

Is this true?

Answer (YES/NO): NO